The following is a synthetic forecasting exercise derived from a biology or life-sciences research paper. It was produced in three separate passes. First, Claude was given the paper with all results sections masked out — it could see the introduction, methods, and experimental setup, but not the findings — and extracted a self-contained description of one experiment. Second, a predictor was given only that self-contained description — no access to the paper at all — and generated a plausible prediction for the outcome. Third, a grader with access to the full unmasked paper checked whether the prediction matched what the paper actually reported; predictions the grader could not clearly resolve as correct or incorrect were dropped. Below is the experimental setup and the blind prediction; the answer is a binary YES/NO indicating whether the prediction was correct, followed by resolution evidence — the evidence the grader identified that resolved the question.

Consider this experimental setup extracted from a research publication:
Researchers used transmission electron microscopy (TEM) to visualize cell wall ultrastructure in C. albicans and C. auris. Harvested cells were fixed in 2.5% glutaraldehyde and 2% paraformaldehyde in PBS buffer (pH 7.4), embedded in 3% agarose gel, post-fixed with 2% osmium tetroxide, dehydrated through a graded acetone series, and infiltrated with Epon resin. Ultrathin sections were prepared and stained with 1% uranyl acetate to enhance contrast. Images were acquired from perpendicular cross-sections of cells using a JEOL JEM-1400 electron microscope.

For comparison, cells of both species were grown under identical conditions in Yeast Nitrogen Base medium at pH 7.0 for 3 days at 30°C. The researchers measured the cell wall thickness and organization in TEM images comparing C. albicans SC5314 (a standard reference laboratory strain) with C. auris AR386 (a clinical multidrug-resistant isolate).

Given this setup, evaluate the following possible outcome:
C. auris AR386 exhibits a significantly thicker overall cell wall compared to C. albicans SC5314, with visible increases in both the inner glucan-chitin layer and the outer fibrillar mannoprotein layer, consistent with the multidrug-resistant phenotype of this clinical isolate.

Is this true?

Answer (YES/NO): NO